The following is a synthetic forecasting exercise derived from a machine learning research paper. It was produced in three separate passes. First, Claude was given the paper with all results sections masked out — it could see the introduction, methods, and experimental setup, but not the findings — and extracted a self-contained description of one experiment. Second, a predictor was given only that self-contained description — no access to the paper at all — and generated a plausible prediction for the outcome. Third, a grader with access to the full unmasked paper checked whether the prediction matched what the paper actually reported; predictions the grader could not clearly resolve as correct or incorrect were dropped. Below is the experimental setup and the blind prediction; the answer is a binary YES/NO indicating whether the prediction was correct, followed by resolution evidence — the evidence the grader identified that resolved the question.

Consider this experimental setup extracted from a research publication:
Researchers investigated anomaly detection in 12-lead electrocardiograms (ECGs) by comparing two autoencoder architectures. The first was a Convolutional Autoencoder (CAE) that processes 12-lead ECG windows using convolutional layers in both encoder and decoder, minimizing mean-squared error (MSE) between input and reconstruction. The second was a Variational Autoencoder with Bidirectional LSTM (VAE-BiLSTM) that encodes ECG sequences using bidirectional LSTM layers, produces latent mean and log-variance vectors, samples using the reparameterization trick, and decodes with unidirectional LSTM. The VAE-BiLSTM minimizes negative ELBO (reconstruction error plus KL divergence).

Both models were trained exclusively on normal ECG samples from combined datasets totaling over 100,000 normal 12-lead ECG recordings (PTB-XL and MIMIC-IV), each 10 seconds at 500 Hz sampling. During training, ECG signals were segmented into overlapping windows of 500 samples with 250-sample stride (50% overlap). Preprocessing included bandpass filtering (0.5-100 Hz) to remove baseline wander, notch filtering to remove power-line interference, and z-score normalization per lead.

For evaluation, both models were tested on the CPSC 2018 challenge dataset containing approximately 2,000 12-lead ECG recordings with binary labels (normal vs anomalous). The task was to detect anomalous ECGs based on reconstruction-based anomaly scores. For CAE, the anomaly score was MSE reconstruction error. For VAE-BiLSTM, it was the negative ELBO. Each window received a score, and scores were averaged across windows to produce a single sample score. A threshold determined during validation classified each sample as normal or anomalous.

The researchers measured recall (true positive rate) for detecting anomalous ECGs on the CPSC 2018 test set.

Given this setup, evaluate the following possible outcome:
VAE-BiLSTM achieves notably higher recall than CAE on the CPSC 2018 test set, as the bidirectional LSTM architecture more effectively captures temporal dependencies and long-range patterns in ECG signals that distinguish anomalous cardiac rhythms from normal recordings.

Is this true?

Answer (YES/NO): NO